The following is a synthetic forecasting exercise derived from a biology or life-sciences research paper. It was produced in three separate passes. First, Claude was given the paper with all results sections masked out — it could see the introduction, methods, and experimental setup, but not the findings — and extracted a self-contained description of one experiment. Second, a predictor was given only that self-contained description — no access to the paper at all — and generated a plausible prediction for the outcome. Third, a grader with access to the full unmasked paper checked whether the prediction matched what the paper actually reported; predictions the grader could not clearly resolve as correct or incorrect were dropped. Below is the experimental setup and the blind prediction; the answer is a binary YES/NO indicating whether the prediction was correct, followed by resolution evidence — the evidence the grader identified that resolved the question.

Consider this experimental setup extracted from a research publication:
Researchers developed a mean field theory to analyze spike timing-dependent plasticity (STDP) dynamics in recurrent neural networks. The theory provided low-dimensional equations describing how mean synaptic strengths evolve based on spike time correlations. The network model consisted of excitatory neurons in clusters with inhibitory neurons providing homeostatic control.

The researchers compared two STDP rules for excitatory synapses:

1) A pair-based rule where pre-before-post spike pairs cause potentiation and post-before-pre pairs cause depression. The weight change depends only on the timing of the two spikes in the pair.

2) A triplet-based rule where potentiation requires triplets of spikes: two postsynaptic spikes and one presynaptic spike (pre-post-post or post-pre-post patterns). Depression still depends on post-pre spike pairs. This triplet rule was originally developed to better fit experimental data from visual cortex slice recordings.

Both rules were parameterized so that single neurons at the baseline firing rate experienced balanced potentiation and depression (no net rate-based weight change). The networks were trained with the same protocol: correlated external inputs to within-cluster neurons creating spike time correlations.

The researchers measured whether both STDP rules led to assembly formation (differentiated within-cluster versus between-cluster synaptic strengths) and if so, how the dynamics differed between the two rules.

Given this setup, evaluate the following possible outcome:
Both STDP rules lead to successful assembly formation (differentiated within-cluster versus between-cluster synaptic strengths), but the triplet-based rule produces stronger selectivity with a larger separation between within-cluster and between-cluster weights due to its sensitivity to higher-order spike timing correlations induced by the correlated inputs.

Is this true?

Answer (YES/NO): NO